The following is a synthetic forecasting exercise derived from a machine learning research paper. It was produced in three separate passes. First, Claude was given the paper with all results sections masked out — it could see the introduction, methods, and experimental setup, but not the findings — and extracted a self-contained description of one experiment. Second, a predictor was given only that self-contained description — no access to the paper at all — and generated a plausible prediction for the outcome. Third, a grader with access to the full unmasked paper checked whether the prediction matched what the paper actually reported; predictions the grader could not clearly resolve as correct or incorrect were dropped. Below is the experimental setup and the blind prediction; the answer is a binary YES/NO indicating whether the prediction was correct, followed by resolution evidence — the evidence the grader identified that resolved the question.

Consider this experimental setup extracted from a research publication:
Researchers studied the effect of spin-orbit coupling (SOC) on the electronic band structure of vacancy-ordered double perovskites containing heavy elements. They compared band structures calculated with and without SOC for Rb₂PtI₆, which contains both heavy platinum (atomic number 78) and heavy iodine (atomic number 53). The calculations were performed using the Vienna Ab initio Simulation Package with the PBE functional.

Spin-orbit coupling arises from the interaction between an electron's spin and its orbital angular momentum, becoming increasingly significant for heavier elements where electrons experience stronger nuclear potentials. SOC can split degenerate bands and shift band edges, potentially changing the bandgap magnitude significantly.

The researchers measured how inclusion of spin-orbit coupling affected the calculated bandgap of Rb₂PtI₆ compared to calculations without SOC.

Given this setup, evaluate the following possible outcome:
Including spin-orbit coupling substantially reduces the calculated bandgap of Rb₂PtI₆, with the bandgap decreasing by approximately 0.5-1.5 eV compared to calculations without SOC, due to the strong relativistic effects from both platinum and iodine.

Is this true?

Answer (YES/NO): NO